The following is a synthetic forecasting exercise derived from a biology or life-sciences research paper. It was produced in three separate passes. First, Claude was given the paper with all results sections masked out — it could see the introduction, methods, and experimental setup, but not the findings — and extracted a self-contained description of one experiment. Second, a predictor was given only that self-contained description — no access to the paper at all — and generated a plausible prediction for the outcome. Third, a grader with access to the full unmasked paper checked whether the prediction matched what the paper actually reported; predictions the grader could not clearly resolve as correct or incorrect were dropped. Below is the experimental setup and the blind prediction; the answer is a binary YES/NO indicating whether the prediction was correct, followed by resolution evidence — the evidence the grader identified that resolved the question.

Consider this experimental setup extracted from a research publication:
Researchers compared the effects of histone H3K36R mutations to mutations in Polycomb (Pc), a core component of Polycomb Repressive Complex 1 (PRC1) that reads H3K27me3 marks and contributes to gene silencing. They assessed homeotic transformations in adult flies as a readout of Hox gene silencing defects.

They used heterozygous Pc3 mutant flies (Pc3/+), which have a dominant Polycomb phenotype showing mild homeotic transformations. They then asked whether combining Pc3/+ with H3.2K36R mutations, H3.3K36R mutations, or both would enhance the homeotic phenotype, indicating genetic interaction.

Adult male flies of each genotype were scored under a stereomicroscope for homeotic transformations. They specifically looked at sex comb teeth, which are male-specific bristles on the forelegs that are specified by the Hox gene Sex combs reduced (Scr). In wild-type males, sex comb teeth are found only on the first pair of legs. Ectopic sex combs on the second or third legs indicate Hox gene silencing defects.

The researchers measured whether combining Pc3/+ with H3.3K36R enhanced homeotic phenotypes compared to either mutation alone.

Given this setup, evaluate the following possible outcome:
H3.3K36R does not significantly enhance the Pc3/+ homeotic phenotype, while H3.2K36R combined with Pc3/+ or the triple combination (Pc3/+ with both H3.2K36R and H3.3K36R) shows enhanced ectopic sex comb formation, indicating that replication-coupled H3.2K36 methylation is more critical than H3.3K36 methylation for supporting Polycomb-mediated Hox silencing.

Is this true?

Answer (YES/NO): NO